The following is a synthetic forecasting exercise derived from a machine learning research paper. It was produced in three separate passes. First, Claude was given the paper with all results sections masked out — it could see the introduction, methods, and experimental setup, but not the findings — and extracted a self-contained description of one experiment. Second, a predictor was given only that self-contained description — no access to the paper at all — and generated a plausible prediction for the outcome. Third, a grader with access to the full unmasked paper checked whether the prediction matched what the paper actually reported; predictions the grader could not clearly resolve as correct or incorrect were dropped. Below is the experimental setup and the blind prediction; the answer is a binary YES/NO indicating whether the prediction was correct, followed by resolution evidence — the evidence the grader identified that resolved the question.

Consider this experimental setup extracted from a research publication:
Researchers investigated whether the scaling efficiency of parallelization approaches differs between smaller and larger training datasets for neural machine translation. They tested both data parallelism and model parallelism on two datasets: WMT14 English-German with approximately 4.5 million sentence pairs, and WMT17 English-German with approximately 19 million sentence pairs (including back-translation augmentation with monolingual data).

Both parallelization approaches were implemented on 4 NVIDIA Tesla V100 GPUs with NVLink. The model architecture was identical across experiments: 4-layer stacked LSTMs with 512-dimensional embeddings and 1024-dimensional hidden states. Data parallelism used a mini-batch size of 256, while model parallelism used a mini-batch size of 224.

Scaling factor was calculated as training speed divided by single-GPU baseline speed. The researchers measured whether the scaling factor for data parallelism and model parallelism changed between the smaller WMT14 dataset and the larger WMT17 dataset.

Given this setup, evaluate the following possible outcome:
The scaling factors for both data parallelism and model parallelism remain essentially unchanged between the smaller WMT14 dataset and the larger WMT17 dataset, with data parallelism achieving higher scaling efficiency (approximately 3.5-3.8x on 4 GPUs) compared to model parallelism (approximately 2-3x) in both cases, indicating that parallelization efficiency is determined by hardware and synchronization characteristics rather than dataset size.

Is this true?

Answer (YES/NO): NO